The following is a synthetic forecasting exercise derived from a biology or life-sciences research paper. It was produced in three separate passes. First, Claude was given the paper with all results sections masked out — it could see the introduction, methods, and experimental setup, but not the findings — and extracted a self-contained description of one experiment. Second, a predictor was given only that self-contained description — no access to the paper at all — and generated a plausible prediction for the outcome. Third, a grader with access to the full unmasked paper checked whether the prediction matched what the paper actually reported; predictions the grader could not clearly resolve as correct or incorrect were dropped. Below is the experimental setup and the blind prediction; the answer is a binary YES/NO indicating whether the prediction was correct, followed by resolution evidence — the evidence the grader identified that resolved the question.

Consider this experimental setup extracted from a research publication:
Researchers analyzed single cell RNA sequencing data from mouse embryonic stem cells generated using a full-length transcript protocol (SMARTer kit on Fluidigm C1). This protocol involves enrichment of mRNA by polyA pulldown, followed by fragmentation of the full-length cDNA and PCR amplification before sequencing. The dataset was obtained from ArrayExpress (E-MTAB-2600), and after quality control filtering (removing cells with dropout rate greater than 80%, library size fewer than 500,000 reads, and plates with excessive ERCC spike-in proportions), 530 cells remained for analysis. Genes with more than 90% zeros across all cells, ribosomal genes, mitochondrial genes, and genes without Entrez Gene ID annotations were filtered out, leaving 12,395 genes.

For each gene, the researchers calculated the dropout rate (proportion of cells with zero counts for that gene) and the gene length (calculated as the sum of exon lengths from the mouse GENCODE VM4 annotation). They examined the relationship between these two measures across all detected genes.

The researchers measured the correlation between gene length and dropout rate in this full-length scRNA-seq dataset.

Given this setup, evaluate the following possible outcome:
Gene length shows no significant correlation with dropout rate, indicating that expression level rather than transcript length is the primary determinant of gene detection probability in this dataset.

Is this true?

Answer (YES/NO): NO